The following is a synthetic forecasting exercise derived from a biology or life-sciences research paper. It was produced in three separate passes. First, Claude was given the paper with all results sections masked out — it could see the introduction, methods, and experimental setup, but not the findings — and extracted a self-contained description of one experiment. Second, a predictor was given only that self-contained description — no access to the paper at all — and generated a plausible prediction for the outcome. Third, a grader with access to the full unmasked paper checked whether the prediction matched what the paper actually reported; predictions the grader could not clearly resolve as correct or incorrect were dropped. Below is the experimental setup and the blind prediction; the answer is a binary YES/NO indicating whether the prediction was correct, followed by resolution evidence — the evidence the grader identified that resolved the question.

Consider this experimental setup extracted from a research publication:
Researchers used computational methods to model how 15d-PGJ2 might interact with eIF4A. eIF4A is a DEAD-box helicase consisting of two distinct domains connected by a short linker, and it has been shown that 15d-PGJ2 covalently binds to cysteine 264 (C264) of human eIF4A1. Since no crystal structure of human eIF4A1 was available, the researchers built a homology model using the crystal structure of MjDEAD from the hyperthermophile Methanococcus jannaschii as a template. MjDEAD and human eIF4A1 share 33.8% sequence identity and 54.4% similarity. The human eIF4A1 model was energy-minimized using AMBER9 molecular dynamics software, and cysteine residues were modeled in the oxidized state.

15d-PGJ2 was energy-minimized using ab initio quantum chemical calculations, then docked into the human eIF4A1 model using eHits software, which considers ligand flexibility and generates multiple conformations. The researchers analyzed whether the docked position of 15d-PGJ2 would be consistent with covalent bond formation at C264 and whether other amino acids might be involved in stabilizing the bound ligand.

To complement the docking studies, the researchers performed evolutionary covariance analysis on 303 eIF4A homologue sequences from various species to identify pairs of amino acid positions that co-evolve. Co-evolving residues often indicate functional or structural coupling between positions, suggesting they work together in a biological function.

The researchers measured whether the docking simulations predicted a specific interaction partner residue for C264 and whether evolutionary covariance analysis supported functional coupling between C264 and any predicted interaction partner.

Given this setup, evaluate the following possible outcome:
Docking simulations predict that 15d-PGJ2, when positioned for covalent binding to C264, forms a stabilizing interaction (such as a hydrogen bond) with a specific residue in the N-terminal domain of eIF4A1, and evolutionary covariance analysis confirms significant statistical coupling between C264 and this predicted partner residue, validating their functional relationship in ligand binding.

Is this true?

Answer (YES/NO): NO